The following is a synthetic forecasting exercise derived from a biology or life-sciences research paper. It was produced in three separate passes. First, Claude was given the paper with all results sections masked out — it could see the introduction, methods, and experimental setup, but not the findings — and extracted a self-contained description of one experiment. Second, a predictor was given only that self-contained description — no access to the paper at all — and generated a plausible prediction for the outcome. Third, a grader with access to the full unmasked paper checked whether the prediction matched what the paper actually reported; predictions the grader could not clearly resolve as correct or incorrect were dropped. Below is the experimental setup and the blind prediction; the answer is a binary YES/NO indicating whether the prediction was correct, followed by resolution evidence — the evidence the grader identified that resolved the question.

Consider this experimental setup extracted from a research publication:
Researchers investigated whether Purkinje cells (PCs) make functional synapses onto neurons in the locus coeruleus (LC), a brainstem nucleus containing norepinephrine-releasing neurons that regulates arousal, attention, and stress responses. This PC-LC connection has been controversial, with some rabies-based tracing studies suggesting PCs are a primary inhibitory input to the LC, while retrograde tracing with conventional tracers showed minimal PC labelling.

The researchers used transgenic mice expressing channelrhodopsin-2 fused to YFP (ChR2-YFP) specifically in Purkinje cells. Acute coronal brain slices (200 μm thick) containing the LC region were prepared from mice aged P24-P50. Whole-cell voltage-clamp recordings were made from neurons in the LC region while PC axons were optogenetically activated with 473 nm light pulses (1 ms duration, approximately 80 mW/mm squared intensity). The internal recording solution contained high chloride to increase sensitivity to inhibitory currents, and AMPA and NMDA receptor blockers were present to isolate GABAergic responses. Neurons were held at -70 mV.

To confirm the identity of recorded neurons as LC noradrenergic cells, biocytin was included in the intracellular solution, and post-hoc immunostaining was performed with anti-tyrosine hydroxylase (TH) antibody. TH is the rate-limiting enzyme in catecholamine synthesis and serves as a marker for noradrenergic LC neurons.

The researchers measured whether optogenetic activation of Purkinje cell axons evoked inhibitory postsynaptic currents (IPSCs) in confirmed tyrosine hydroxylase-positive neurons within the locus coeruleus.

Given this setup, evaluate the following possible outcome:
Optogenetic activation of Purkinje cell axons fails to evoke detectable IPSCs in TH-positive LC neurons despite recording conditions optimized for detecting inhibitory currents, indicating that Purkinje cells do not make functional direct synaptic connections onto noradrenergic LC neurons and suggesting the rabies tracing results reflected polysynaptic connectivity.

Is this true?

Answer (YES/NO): NO